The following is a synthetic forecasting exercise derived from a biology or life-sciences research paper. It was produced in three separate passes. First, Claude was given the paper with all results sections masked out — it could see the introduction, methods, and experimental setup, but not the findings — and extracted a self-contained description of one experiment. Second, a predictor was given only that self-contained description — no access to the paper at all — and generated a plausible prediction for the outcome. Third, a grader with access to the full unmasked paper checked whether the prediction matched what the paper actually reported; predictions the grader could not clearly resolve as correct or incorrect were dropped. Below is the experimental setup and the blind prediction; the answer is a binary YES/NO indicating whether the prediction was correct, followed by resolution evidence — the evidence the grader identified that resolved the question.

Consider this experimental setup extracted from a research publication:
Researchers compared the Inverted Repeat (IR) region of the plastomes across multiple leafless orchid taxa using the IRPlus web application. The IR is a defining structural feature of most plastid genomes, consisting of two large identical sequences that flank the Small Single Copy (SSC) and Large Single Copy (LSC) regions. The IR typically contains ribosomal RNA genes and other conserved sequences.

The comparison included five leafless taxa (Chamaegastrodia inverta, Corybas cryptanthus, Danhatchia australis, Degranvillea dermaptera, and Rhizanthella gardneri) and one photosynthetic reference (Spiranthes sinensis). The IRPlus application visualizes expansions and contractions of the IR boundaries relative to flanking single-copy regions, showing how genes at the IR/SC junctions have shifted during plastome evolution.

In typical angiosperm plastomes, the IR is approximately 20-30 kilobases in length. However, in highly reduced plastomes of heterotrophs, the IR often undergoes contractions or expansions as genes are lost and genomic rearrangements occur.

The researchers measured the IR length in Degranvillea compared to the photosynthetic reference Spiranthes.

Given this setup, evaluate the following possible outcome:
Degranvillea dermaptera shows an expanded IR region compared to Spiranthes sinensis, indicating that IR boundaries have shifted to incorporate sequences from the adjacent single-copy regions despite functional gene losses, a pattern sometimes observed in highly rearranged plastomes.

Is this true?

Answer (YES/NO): NO